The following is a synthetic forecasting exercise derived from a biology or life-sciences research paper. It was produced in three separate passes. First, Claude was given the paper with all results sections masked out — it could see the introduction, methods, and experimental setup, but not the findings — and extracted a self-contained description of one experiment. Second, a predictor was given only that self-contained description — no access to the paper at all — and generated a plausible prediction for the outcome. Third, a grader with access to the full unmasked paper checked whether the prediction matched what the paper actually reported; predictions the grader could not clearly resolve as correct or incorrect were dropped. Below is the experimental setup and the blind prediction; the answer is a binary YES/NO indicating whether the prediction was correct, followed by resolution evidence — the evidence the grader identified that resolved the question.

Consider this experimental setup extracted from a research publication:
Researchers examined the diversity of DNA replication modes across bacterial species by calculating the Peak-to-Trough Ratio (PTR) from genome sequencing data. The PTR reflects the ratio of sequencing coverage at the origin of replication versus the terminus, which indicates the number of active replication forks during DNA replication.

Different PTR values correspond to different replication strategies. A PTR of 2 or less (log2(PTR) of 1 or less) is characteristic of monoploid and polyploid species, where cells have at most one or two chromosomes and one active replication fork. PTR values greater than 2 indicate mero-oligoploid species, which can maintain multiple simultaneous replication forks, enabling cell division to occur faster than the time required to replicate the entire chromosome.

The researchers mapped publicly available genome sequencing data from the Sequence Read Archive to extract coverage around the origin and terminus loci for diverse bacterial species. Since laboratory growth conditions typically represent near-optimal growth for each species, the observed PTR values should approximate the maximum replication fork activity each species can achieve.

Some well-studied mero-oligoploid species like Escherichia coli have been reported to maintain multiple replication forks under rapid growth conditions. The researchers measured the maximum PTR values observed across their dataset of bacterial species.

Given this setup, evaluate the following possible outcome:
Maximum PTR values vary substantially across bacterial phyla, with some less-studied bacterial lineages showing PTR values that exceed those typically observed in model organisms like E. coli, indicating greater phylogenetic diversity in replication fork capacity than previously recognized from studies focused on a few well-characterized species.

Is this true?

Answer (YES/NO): NO